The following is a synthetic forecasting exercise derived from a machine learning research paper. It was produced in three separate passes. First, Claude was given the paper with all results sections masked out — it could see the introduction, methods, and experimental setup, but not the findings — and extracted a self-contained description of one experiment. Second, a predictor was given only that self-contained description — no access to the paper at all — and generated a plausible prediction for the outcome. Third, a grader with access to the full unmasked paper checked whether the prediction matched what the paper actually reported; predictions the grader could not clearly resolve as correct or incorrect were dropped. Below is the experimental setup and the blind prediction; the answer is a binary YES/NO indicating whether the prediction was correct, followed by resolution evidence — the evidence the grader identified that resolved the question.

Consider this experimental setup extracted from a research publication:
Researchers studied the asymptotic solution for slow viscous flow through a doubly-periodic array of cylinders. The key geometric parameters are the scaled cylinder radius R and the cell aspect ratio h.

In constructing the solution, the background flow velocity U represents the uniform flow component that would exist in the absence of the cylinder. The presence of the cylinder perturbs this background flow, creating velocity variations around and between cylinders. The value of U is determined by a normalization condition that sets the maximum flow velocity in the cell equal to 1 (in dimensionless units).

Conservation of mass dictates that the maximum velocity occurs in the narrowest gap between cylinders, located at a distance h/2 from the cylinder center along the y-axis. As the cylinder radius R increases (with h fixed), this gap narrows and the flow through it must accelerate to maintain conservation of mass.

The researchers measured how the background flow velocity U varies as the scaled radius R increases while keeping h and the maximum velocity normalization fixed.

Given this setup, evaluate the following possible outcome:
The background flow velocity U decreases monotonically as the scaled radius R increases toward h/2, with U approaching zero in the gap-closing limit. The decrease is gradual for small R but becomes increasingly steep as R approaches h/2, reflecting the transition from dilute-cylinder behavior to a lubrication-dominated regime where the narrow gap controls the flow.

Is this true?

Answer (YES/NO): NO